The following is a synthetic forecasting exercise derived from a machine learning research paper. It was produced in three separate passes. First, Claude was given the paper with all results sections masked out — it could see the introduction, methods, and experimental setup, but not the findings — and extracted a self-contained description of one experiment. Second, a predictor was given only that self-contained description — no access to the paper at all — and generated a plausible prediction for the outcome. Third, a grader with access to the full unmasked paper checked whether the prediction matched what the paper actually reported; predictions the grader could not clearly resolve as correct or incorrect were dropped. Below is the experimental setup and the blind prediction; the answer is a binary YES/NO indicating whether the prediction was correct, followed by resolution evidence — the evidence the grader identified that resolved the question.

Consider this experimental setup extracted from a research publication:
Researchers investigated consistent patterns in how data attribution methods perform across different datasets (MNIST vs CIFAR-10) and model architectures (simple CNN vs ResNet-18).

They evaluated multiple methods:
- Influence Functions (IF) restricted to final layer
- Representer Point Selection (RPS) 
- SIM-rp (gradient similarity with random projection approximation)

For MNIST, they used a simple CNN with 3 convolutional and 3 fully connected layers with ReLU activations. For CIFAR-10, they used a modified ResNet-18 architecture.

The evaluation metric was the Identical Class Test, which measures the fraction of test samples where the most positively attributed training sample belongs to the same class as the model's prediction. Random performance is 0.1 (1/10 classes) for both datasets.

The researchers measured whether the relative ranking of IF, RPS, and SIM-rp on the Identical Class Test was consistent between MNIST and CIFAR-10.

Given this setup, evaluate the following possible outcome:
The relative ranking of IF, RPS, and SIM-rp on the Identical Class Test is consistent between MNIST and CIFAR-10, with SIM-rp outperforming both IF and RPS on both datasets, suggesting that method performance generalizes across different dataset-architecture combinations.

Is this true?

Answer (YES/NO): NO